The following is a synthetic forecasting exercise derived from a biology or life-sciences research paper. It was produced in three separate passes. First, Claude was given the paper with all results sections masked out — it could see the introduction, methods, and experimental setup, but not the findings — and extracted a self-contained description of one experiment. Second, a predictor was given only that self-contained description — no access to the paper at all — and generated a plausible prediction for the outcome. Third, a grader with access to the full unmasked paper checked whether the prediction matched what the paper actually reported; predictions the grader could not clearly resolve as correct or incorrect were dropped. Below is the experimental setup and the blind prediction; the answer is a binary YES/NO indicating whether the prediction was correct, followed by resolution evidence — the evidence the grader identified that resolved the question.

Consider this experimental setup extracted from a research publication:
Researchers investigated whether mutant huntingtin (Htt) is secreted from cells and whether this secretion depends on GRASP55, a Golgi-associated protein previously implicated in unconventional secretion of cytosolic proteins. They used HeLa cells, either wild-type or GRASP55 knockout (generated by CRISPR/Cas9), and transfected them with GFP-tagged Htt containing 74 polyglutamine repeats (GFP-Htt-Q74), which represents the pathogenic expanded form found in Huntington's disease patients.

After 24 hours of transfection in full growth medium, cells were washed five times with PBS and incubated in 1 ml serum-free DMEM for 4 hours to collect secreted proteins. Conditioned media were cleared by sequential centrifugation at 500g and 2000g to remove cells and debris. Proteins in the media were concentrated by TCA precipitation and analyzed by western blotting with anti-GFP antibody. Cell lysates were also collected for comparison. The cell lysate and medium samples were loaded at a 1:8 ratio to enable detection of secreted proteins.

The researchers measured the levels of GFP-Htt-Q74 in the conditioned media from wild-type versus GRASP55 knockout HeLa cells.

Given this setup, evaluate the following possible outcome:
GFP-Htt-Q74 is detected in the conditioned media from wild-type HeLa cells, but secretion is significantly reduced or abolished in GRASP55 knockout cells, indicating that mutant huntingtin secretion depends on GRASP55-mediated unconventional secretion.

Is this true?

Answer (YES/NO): YES